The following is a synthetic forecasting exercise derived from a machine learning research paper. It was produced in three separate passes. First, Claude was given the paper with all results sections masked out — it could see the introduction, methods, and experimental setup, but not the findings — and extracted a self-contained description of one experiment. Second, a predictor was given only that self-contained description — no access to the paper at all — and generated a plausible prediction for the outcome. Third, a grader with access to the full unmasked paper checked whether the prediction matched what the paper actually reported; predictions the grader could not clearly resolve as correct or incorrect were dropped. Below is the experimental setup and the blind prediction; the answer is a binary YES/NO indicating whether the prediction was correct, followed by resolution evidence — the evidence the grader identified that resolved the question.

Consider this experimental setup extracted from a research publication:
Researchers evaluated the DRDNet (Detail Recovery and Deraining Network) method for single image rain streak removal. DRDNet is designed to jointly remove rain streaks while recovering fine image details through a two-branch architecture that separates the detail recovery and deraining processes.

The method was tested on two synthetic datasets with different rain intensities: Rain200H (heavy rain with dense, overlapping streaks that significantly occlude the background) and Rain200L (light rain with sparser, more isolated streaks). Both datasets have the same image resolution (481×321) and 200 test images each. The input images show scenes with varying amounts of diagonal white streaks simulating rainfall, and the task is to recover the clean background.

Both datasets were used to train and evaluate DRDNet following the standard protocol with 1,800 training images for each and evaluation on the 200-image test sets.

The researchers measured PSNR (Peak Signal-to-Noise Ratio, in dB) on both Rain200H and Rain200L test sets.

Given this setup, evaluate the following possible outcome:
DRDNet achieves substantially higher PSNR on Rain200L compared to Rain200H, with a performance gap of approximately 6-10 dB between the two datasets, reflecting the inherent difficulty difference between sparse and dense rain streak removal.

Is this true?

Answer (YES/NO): NO